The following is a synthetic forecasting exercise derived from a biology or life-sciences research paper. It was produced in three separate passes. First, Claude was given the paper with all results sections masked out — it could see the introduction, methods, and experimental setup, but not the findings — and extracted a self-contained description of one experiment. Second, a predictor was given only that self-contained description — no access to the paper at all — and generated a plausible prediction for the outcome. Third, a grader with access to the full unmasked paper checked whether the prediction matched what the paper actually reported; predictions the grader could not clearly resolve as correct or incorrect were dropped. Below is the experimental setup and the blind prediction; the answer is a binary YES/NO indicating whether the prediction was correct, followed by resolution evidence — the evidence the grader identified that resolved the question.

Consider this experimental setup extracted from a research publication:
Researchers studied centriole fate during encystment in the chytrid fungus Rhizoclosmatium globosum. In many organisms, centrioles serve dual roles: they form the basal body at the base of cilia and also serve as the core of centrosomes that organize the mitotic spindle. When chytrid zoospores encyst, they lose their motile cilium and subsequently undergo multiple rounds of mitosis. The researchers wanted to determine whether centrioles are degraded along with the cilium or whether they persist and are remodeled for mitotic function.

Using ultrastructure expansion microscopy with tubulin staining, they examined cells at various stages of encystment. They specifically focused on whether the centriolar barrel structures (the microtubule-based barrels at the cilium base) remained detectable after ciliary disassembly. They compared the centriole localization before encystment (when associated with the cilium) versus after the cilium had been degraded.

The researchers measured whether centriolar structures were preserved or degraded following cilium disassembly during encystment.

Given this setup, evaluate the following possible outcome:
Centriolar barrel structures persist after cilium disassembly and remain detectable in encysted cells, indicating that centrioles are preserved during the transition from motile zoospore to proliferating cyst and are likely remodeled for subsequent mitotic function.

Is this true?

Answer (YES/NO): YES